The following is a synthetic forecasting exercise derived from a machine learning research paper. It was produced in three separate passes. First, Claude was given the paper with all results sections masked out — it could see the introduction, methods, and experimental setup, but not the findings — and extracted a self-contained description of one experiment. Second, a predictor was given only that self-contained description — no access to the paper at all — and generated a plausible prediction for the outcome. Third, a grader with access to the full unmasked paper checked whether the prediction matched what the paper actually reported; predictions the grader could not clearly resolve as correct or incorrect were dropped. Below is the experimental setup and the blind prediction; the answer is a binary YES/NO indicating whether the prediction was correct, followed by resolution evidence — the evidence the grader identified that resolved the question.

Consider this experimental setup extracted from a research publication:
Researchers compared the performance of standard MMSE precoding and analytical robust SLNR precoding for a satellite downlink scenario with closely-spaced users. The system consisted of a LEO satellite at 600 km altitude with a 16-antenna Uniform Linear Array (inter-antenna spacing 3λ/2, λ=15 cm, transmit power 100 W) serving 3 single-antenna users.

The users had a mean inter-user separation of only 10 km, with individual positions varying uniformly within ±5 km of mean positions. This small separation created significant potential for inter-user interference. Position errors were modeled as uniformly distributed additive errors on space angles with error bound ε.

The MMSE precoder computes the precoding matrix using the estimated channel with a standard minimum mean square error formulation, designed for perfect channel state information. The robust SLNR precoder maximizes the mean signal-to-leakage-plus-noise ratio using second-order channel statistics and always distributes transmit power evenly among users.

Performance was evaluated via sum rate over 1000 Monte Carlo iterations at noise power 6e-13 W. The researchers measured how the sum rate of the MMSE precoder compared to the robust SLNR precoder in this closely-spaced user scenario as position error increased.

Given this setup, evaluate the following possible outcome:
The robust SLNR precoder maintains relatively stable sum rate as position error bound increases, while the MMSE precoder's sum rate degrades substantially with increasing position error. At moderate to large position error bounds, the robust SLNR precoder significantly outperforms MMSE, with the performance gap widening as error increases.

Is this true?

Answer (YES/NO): NO